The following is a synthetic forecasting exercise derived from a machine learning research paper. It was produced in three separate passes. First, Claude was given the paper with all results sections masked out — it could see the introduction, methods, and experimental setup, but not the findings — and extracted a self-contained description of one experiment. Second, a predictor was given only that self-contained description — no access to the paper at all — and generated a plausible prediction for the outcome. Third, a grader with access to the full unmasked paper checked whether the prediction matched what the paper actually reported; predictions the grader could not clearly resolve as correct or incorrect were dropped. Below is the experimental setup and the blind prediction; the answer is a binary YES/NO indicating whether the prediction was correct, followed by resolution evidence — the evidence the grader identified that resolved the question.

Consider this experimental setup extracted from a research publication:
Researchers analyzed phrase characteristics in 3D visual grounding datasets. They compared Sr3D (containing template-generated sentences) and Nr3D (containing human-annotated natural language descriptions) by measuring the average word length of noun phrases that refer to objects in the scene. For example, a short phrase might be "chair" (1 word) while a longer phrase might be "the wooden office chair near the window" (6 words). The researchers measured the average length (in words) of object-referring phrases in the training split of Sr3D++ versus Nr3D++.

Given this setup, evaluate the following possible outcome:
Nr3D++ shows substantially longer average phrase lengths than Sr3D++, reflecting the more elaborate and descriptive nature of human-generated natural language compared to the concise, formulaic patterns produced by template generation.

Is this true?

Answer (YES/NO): YES